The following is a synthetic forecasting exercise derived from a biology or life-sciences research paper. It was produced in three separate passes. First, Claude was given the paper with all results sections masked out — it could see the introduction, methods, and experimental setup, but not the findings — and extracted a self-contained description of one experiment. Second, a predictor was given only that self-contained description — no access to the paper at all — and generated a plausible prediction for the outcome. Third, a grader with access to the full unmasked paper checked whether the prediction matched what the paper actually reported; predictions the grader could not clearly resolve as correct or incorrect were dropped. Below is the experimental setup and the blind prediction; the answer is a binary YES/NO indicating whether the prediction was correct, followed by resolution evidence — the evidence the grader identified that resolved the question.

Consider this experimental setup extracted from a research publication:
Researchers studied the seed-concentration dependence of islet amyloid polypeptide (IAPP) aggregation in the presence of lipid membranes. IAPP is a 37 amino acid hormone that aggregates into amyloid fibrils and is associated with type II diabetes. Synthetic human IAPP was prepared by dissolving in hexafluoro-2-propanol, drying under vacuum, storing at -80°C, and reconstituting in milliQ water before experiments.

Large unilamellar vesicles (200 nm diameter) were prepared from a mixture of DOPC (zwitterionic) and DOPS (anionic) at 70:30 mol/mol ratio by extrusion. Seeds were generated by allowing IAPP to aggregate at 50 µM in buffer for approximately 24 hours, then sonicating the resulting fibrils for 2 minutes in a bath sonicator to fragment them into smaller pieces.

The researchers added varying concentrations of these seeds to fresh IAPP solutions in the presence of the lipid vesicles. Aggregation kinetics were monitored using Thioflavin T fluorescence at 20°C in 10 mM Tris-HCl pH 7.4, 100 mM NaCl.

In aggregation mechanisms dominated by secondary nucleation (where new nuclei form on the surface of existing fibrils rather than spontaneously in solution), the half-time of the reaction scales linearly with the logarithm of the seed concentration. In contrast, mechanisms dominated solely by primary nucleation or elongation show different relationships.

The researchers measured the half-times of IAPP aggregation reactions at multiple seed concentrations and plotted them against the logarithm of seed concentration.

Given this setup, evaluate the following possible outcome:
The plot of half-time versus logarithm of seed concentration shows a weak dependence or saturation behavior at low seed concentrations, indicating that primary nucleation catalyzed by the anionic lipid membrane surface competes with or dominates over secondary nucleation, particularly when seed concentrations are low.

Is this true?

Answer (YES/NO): NO